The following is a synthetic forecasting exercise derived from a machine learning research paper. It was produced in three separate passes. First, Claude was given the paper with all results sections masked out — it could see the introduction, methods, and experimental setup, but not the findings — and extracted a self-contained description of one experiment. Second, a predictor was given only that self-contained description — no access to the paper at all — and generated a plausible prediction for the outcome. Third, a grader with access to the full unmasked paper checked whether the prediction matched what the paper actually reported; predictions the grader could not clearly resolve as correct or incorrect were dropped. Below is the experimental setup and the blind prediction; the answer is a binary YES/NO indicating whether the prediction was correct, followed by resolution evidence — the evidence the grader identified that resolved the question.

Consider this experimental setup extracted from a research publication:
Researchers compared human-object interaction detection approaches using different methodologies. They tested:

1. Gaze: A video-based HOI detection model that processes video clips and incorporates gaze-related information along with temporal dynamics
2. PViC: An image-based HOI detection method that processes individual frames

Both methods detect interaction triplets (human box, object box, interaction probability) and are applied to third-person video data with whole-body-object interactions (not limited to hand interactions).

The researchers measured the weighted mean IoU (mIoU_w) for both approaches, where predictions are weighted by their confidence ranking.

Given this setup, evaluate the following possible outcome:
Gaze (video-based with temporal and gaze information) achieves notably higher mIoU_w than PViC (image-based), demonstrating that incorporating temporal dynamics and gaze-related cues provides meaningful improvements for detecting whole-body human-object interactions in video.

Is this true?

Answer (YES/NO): YES